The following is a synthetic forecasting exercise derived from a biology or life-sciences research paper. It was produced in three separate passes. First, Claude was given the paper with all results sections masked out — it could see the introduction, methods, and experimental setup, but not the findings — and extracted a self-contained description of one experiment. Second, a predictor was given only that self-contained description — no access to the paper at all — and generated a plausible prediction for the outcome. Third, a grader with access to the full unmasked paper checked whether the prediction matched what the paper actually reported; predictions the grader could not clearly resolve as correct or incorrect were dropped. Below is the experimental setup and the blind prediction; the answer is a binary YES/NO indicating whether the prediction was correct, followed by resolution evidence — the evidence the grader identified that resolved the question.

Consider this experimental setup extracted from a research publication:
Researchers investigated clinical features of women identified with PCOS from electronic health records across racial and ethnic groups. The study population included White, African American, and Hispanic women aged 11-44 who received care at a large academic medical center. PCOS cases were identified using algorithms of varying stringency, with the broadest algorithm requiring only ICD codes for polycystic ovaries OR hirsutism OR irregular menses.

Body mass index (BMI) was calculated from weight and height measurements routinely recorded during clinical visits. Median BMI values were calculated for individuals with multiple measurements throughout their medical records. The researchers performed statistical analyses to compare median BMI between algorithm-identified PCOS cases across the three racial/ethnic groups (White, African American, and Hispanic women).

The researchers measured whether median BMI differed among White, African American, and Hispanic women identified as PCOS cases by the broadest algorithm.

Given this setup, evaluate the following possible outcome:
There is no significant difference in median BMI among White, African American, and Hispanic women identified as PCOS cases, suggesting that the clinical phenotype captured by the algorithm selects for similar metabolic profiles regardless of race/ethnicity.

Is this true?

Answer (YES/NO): NO